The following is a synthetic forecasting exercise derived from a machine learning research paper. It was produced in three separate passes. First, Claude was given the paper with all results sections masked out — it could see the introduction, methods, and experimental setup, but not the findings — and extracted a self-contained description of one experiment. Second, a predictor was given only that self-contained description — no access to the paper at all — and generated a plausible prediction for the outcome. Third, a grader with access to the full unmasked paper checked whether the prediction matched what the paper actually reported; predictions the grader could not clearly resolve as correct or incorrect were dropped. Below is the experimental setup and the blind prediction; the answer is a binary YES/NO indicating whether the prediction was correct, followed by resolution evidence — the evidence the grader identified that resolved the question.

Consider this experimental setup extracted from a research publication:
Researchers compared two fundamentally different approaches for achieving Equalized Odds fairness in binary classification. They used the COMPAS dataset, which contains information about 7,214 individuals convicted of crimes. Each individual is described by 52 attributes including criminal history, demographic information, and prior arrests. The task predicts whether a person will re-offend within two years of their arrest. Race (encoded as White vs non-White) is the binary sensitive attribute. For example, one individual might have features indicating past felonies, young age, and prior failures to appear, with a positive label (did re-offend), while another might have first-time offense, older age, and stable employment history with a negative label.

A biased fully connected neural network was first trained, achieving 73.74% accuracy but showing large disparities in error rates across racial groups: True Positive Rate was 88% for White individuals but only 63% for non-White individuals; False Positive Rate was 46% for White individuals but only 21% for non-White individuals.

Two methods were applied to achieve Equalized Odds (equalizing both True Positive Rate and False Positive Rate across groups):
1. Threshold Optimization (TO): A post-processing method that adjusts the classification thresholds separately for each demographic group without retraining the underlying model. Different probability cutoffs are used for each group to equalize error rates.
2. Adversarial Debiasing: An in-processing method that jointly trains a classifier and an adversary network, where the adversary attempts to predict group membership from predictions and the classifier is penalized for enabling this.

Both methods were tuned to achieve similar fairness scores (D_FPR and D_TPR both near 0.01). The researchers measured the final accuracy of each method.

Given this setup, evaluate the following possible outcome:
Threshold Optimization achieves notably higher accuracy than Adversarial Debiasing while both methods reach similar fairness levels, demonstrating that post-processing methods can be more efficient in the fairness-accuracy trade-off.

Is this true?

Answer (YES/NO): YES